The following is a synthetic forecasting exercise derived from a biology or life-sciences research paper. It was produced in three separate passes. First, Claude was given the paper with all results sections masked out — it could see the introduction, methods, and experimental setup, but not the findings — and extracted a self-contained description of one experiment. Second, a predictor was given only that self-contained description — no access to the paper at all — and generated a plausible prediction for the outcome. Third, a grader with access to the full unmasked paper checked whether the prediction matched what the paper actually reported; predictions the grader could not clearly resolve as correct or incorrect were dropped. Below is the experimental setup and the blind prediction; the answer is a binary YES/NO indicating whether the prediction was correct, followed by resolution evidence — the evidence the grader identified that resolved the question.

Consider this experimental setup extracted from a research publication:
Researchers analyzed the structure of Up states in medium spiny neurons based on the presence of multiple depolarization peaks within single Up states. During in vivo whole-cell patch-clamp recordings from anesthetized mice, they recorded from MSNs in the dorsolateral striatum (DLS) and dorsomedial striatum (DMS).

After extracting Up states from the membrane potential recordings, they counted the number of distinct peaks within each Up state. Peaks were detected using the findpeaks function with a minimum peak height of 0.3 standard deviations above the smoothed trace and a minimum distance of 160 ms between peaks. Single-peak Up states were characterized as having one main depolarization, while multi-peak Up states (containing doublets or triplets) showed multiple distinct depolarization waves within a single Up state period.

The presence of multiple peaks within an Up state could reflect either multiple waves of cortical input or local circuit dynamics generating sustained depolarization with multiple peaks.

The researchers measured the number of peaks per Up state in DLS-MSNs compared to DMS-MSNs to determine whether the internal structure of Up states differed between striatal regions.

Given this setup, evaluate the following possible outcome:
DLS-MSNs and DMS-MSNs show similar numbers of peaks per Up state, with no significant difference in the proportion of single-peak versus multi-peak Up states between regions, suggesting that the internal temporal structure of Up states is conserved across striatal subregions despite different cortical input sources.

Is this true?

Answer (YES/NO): NO